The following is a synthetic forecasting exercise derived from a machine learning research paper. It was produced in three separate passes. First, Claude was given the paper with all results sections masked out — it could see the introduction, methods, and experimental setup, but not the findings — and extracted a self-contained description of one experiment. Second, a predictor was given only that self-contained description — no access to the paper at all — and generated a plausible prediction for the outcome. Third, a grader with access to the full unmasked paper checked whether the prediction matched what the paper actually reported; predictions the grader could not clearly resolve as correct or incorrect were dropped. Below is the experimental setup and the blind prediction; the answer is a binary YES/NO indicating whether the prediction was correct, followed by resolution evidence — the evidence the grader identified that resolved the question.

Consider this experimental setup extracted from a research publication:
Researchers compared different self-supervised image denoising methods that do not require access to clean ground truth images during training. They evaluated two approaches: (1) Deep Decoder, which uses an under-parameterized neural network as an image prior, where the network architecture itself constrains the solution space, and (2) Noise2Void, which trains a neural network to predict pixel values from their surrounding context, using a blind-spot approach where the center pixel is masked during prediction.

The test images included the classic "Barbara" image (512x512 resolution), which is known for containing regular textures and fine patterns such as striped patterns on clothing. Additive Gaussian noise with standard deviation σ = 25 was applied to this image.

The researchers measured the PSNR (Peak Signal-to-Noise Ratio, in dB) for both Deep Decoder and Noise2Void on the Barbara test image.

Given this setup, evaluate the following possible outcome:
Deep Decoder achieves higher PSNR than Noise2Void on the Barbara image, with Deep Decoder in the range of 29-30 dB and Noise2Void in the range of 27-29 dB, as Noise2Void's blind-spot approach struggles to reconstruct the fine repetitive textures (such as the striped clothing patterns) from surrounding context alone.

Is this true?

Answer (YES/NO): NO